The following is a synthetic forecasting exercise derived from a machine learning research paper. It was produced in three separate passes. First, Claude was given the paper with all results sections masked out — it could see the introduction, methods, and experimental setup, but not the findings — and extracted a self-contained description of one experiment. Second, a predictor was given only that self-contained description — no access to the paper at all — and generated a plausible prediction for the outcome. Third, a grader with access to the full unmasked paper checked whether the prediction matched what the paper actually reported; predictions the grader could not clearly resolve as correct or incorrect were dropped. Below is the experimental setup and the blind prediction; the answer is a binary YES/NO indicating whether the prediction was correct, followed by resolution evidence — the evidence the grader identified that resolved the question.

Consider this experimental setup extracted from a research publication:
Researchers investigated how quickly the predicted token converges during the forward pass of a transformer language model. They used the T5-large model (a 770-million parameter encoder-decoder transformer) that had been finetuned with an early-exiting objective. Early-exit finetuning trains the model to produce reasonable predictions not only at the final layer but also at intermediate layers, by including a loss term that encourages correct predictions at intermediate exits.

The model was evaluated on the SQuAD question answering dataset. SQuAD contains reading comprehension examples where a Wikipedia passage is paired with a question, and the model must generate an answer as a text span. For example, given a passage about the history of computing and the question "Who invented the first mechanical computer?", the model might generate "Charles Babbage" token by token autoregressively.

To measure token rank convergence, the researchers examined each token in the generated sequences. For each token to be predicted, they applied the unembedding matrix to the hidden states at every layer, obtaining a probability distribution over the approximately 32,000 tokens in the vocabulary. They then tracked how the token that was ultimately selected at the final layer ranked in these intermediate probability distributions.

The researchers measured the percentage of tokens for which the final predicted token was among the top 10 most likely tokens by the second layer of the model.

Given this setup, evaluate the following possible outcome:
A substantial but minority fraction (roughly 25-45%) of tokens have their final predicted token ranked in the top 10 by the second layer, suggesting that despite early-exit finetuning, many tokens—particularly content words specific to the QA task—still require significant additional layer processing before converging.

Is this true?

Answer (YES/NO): NO